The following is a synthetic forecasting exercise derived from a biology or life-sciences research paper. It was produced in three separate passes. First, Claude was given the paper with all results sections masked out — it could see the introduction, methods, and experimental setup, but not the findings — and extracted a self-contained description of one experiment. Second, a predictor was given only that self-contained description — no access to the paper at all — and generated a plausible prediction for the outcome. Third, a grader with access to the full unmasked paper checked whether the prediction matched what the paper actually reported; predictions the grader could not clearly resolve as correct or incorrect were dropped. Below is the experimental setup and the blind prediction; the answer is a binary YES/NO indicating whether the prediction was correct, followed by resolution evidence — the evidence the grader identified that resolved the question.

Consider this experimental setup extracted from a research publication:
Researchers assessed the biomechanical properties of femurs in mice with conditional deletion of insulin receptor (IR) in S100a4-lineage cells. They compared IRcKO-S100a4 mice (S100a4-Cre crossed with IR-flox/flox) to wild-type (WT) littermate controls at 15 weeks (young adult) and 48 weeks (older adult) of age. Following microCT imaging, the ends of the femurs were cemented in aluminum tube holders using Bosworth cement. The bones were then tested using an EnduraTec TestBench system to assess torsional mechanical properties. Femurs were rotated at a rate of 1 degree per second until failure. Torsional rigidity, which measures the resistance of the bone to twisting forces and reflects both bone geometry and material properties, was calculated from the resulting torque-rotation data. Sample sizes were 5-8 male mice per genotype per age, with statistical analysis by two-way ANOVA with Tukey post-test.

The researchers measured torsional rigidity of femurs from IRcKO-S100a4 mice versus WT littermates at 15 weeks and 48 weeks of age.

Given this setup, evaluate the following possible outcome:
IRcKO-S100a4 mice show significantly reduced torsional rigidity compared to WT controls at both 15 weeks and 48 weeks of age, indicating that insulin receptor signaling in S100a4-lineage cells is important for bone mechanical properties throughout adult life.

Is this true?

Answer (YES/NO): NO